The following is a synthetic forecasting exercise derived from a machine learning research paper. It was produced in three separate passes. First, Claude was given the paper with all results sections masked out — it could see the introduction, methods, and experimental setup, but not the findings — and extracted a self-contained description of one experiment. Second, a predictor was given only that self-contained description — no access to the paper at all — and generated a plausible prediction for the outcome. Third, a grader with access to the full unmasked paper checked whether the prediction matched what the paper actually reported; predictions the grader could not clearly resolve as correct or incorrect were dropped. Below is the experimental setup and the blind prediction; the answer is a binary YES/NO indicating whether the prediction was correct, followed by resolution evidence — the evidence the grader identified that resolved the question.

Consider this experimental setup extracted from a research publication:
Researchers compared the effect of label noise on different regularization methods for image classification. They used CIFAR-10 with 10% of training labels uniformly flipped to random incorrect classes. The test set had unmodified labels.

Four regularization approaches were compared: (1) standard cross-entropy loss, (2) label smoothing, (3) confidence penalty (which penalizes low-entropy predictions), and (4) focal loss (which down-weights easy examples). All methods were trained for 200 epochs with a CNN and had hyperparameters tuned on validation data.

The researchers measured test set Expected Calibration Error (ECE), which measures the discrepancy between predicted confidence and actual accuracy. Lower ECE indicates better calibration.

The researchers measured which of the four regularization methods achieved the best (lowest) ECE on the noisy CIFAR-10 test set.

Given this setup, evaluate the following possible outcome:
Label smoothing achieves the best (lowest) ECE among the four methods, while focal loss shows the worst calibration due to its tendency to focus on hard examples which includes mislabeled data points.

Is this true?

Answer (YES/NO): NO